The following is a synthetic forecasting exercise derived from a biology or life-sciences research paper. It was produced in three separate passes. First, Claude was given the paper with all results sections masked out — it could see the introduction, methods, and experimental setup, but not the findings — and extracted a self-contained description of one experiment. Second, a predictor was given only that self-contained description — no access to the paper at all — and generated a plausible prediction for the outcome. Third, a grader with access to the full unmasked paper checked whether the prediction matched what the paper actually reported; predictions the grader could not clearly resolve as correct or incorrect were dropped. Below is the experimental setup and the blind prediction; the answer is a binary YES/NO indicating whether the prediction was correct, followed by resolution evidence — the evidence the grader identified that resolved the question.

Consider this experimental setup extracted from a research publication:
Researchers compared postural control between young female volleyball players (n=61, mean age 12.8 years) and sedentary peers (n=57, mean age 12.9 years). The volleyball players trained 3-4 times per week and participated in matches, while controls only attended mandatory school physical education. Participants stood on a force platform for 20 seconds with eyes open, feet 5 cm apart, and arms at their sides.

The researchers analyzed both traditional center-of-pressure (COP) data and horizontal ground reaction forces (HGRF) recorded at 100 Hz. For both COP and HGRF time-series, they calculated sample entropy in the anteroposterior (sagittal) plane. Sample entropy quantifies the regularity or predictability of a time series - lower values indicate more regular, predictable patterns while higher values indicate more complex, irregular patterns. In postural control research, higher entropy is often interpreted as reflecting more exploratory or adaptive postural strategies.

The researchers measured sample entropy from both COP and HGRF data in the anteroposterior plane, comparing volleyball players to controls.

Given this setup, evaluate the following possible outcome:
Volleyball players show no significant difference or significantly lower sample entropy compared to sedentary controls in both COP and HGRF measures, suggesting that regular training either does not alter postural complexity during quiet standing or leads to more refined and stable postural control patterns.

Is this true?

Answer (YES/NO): YES